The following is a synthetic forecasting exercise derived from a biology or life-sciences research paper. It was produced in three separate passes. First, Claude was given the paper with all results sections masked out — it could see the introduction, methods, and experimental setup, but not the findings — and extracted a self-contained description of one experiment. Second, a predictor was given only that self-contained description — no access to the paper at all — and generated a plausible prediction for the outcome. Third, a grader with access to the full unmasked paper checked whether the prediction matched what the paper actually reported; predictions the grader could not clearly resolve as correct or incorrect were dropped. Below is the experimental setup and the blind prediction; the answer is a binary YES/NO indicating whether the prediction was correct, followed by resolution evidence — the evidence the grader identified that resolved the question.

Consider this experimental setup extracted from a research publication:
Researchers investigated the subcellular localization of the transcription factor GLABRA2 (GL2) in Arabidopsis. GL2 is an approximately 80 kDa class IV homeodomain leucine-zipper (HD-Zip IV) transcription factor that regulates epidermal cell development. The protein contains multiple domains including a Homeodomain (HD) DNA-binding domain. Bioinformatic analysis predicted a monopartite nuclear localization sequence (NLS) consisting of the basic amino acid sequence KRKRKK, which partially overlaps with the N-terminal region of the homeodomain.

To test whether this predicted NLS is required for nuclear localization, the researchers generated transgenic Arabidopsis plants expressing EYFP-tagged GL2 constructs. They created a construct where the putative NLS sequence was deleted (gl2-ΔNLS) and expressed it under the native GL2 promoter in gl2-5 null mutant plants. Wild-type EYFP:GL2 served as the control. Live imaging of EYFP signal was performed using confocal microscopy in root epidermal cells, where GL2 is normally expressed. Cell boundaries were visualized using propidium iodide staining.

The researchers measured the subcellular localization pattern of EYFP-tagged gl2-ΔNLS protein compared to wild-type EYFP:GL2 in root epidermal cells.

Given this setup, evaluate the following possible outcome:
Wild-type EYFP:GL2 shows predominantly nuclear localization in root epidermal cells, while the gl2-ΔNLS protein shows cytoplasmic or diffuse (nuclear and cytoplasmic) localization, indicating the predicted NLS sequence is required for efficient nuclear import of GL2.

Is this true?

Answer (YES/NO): YES